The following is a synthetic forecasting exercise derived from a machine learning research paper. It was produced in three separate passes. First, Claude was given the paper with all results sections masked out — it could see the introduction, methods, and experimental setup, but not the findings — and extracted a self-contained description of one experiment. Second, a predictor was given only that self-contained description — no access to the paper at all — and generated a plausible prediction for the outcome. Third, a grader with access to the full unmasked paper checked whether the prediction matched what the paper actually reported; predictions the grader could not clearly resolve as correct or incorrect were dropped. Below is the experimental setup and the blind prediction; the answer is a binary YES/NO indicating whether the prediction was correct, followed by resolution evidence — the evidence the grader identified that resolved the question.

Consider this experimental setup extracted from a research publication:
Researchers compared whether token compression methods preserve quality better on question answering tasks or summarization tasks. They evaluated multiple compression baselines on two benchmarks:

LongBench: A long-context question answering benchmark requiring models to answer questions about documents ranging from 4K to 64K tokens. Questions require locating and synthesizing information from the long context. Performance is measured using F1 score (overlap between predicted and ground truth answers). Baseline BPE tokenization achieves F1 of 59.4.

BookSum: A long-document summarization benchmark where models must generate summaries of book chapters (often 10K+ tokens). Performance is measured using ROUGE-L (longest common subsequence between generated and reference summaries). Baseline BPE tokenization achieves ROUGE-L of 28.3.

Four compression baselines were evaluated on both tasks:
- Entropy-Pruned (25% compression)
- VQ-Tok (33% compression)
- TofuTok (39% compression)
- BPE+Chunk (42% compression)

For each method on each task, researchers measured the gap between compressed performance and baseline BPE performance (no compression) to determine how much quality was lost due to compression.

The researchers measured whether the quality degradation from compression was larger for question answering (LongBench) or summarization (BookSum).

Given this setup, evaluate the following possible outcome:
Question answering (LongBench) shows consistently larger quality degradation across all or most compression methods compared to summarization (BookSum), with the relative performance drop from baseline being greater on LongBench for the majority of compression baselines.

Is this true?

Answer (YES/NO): NO